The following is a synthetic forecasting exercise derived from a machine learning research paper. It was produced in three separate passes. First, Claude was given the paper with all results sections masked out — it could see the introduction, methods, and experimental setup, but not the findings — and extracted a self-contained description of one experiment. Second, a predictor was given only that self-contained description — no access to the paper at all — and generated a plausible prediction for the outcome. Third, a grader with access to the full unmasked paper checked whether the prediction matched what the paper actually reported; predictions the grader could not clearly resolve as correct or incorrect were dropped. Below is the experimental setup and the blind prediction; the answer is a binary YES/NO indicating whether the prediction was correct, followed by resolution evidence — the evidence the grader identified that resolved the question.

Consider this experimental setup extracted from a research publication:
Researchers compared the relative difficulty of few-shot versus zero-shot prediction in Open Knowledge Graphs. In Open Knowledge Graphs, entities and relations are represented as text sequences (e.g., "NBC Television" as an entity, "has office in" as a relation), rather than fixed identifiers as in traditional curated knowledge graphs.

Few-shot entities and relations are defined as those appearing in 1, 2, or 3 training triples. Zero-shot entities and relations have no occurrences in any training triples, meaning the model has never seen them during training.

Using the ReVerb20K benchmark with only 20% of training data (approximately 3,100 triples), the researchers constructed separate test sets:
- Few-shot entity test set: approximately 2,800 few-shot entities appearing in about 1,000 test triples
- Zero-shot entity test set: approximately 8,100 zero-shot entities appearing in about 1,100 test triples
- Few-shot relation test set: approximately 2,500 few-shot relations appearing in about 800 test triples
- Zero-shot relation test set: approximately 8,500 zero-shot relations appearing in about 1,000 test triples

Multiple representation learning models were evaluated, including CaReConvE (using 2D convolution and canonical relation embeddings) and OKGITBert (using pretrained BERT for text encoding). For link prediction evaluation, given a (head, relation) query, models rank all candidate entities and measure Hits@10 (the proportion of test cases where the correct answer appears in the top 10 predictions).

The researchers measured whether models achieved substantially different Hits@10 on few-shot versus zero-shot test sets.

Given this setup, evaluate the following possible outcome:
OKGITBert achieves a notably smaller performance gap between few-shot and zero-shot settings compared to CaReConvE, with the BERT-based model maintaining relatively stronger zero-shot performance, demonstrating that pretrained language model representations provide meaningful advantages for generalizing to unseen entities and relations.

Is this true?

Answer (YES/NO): NO